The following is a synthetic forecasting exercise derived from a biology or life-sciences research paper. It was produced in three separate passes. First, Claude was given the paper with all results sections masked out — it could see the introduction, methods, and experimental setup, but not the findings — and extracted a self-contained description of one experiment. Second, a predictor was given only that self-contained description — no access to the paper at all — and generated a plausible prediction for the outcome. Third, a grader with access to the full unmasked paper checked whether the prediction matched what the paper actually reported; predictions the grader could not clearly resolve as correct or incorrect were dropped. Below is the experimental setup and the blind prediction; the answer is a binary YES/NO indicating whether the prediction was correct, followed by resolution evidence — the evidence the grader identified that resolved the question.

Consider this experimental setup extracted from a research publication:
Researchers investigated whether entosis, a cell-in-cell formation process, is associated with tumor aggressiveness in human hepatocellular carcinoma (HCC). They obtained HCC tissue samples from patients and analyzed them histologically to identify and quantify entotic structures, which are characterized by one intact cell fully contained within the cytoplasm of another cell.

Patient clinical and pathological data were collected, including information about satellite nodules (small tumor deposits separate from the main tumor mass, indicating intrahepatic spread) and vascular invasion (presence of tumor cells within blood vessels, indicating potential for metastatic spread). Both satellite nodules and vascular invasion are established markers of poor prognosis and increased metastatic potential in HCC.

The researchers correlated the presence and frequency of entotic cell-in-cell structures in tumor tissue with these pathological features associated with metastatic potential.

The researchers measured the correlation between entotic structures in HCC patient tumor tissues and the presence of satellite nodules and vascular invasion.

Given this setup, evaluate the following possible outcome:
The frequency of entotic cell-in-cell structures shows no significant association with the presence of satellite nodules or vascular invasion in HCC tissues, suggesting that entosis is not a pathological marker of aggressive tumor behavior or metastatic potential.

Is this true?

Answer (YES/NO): NO